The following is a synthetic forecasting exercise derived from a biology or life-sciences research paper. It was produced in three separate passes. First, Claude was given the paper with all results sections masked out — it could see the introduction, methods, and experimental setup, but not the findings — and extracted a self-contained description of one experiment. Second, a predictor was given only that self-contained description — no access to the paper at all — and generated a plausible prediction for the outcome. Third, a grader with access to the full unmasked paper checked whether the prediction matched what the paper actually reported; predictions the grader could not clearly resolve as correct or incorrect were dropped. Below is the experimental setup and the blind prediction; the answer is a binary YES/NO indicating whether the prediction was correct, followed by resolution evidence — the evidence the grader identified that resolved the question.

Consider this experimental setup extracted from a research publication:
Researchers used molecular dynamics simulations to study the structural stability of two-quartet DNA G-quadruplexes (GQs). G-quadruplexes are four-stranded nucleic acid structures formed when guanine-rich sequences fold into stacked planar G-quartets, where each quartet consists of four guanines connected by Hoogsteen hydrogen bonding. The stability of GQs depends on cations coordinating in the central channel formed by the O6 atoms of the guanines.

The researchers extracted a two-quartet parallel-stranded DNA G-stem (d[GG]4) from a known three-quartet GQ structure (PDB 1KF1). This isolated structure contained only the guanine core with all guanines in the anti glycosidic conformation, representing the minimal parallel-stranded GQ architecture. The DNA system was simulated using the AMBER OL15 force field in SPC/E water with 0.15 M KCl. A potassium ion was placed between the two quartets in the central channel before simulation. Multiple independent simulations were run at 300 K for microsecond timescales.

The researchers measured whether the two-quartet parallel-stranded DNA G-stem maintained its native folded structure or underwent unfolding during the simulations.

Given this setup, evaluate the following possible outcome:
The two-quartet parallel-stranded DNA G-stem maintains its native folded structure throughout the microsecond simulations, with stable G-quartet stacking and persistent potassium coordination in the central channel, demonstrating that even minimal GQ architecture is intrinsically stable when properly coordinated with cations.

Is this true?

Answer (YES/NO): NO